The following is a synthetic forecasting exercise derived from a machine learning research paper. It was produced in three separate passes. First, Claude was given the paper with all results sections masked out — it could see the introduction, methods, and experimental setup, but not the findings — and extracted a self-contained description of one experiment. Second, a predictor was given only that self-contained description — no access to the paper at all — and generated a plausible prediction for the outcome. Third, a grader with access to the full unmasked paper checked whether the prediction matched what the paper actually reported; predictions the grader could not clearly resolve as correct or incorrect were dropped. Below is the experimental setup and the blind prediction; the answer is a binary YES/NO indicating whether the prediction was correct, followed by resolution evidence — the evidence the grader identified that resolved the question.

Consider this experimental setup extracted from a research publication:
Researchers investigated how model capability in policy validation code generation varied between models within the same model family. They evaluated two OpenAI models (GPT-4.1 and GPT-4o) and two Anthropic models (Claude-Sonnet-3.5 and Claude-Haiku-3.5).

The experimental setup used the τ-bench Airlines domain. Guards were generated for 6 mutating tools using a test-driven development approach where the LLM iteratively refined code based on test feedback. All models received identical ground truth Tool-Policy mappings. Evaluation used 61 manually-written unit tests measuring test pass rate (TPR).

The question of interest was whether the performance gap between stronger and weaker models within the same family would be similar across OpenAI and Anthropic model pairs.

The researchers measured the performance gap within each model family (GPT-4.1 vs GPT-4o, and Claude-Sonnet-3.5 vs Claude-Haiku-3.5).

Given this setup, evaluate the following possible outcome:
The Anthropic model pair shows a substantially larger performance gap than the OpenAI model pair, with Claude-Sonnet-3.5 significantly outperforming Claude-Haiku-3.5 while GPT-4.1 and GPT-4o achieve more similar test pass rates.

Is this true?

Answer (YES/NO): NO